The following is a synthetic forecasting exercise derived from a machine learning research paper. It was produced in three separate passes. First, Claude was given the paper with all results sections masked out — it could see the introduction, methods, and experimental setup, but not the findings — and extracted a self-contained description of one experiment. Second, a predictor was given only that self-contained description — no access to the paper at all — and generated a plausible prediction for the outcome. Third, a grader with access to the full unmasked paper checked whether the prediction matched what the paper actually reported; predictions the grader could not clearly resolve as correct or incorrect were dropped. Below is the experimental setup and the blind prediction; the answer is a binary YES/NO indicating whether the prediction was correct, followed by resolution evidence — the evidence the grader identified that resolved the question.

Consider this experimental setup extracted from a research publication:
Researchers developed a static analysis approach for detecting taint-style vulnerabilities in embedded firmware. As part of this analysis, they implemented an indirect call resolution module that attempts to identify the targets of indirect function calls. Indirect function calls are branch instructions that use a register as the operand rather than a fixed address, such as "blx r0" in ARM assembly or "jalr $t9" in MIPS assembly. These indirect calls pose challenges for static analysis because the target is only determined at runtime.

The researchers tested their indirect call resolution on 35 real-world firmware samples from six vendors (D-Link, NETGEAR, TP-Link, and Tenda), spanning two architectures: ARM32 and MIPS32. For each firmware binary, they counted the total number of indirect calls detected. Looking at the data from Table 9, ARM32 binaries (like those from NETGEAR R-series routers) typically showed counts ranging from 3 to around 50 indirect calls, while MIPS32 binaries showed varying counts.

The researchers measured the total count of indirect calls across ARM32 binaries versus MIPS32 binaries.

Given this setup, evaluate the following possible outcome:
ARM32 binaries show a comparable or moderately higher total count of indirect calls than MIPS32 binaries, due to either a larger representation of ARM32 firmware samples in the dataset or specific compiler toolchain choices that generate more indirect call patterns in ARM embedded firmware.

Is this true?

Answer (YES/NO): NO